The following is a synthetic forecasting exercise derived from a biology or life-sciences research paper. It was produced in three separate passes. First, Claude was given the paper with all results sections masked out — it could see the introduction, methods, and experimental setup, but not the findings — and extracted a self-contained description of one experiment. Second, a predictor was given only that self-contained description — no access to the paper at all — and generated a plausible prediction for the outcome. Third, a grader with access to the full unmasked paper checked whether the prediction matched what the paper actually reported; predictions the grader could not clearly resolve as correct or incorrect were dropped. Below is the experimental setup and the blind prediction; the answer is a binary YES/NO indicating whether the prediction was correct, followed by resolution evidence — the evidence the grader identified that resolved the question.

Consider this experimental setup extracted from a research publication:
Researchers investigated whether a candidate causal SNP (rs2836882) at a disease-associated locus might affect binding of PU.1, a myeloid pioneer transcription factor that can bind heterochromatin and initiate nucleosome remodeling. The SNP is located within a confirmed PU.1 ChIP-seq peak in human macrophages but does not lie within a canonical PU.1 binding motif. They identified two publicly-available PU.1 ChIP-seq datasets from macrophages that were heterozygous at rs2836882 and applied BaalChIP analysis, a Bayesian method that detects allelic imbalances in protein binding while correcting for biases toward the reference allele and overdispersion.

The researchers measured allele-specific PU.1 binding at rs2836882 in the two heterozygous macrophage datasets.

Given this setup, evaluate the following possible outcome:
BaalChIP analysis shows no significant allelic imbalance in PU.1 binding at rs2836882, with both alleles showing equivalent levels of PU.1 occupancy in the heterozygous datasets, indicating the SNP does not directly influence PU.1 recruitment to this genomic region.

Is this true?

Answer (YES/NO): NO